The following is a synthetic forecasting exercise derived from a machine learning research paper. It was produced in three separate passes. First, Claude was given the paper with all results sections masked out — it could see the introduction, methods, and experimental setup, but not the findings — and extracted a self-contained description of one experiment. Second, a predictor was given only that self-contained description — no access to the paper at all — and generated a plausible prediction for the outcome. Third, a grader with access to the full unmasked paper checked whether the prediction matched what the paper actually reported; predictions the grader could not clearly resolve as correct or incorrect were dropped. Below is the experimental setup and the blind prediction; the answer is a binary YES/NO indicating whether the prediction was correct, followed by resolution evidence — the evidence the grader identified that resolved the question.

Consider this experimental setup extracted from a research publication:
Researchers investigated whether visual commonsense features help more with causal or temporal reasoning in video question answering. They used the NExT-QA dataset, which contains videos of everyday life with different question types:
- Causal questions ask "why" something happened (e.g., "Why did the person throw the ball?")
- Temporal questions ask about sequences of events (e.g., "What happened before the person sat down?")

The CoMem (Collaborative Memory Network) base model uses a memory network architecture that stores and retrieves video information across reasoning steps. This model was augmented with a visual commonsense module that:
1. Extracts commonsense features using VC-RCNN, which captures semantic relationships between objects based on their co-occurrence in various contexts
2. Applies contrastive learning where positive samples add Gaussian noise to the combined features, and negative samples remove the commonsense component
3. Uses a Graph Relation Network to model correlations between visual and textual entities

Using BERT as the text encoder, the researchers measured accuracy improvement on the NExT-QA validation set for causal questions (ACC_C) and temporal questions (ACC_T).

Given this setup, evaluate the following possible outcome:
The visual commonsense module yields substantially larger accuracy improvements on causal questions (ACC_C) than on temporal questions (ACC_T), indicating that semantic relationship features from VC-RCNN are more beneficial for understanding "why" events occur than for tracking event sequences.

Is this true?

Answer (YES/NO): NO